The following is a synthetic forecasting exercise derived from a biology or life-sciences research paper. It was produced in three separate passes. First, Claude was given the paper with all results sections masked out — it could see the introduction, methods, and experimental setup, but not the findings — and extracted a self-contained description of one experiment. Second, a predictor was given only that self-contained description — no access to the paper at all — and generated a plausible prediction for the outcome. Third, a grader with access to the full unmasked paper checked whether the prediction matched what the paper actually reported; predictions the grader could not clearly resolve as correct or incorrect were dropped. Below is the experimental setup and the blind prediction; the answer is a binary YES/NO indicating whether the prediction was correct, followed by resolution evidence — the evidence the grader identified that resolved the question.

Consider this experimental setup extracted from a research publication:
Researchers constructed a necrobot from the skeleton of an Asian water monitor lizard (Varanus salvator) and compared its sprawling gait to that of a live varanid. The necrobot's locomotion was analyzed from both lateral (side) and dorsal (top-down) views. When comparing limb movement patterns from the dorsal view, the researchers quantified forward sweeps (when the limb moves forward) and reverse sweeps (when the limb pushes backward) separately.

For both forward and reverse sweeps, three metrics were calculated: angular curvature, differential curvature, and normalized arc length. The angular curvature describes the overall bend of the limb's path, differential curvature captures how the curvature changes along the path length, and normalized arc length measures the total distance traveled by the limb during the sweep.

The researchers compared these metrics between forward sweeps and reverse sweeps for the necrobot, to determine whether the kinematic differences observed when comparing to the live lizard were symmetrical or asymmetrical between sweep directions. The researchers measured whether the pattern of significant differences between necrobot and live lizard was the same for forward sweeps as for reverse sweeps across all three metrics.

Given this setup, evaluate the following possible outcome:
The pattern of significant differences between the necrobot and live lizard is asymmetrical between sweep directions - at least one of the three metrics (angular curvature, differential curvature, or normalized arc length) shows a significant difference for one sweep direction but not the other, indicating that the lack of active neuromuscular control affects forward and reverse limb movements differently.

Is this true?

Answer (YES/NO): YES